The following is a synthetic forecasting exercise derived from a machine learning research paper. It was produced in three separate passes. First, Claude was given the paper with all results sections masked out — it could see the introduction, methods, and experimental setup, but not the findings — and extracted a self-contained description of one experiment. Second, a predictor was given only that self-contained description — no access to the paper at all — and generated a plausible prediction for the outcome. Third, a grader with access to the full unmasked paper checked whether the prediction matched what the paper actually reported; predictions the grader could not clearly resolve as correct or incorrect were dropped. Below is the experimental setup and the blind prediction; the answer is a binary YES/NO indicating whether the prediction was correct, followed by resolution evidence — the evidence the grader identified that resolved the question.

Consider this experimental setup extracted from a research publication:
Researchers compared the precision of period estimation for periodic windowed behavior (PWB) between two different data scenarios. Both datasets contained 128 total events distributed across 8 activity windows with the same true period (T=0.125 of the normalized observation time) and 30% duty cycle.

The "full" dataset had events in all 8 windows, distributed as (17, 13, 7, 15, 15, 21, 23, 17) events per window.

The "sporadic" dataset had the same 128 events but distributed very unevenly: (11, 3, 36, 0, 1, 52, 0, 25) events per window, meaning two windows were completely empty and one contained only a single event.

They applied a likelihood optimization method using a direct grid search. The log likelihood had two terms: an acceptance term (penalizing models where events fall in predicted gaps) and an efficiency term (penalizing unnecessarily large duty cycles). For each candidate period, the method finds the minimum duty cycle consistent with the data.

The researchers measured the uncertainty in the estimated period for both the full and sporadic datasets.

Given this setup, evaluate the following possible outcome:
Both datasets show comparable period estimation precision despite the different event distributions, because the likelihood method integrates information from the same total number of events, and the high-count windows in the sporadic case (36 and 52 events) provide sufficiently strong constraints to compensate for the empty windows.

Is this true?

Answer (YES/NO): NO